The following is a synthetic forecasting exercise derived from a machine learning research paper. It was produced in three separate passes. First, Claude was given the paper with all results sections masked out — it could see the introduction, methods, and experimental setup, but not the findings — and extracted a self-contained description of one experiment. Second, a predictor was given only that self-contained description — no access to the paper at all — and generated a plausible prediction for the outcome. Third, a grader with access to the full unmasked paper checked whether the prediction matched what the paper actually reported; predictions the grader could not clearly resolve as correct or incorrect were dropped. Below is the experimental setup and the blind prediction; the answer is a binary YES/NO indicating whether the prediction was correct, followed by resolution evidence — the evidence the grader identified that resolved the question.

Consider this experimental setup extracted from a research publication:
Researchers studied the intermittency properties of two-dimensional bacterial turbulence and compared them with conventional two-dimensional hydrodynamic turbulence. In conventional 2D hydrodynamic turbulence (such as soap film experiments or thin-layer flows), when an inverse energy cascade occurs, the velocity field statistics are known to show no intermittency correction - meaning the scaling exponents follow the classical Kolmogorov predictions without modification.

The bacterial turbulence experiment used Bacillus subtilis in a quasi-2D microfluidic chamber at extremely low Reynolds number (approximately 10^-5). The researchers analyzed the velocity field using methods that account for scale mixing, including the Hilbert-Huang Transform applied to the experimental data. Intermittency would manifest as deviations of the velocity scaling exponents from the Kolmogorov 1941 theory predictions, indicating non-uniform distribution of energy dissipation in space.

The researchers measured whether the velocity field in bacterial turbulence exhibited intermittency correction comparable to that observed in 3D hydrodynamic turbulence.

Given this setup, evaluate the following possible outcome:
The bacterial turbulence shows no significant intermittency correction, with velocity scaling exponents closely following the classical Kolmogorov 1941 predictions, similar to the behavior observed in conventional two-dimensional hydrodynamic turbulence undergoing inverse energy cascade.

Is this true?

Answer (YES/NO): NO